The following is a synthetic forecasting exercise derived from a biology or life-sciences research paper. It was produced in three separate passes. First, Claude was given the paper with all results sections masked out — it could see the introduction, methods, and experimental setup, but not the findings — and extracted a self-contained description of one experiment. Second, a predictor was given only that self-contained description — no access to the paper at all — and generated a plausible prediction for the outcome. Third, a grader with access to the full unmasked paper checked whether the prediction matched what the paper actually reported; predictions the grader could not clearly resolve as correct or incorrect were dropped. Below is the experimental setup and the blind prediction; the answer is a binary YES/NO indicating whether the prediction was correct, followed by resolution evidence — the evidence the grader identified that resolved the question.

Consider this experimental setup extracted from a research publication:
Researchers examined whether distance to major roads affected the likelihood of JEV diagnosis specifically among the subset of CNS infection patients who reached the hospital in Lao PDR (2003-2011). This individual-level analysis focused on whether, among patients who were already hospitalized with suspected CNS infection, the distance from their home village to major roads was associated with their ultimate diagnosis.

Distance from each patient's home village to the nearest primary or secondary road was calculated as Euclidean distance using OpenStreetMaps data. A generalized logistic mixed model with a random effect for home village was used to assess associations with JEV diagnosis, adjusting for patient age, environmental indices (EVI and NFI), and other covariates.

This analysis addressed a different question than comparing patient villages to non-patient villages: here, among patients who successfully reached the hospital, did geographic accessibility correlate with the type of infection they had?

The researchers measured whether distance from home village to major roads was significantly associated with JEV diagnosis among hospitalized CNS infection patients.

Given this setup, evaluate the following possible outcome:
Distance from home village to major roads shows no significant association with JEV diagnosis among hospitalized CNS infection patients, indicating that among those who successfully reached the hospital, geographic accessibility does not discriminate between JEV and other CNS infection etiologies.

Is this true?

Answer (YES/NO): YES